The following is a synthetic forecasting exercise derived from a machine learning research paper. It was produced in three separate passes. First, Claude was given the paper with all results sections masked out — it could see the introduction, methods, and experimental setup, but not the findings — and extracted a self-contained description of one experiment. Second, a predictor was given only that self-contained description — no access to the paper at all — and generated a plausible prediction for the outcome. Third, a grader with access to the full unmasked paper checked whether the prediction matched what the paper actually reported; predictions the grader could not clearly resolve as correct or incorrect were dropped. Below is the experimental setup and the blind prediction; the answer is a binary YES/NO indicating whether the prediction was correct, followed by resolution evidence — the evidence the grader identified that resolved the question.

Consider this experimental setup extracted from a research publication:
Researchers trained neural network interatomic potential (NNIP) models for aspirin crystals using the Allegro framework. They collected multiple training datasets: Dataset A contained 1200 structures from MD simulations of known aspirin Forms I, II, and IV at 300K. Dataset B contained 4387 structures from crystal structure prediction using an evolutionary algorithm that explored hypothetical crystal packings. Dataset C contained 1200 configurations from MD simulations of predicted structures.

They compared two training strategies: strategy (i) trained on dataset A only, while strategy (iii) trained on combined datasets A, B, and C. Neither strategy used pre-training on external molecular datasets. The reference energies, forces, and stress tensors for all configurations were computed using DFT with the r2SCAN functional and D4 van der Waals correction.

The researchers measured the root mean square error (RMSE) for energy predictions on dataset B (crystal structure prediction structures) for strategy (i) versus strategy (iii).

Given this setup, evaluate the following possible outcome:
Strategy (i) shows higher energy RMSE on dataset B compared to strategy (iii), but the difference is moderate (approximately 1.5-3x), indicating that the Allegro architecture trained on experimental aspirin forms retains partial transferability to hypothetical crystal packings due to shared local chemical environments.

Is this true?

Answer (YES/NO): NO